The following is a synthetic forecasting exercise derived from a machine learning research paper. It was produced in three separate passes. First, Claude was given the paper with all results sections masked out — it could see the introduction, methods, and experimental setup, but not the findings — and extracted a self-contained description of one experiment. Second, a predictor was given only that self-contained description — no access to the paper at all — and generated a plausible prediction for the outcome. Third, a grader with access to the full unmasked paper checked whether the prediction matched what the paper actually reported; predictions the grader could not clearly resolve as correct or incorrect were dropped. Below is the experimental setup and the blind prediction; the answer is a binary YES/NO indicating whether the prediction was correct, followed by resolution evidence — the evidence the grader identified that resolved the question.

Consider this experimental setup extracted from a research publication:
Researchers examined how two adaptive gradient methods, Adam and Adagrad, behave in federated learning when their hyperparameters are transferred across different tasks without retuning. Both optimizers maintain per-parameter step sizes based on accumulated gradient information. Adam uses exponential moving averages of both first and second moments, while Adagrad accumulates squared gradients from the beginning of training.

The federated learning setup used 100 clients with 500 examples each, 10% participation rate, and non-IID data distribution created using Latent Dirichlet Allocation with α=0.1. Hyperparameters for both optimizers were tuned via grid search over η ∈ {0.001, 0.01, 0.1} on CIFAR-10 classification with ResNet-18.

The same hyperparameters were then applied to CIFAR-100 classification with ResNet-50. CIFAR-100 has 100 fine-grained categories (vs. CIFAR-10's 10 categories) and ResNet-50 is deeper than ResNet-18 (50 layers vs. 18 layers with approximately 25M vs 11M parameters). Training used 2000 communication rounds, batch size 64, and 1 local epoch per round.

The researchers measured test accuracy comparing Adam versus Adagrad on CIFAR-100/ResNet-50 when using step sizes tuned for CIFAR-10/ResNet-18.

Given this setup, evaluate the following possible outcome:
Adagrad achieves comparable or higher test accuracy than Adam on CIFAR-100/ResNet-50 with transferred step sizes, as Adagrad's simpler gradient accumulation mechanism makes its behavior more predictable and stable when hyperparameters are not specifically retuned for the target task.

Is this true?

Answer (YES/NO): NO